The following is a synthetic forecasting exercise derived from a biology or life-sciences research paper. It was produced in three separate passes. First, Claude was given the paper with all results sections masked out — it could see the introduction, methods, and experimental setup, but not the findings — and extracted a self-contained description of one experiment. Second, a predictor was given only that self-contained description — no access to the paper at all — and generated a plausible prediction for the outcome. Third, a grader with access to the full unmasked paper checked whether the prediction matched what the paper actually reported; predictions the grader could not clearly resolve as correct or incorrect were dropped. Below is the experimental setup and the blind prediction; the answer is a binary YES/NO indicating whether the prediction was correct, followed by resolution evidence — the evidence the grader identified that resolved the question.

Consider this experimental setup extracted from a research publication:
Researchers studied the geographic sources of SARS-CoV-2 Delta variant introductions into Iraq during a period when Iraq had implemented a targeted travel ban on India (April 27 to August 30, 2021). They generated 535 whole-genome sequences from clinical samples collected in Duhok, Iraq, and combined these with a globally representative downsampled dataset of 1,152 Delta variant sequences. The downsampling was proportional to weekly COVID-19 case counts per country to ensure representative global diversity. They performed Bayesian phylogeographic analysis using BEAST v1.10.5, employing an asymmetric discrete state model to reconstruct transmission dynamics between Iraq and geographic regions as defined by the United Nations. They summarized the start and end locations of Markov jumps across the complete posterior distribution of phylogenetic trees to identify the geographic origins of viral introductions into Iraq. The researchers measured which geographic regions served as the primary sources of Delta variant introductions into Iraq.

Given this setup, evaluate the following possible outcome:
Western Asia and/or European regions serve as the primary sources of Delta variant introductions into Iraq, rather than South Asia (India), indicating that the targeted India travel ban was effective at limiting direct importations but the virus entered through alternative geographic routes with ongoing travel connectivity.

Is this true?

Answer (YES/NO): NO